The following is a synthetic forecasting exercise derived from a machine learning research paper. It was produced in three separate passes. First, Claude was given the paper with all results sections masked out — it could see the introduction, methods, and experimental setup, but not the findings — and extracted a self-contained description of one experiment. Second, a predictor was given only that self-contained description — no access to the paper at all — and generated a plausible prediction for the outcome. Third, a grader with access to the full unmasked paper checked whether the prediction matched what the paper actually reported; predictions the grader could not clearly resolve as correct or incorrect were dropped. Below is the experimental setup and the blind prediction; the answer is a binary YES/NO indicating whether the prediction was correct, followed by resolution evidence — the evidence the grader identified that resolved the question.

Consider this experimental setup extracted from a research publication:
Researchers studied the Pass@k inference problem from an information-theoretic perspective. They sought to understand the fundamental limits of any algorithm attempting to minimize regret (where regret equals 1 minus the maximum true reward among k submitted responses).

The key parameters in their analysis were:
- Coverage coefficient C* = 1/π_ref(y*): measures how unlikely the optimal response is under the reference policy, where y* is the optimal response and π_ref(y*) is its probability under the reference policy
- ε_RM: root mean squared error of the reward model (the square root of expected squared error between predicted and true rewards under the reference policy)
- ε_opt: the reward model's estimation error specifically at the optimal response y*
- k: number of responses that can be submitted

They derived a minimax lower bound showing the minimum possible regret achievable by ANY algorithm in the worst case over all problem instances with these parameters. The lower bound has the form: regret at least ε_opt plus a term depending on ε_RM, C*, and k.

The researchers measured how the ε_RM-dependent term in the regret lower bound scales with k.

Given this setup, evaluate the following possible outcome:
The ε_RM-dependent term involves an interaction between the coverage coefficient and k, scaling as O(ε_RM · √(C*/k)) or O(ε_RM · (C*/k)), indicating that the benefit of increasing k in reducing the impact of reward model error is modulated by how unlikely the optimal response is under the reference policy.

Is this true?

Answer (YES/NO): YES